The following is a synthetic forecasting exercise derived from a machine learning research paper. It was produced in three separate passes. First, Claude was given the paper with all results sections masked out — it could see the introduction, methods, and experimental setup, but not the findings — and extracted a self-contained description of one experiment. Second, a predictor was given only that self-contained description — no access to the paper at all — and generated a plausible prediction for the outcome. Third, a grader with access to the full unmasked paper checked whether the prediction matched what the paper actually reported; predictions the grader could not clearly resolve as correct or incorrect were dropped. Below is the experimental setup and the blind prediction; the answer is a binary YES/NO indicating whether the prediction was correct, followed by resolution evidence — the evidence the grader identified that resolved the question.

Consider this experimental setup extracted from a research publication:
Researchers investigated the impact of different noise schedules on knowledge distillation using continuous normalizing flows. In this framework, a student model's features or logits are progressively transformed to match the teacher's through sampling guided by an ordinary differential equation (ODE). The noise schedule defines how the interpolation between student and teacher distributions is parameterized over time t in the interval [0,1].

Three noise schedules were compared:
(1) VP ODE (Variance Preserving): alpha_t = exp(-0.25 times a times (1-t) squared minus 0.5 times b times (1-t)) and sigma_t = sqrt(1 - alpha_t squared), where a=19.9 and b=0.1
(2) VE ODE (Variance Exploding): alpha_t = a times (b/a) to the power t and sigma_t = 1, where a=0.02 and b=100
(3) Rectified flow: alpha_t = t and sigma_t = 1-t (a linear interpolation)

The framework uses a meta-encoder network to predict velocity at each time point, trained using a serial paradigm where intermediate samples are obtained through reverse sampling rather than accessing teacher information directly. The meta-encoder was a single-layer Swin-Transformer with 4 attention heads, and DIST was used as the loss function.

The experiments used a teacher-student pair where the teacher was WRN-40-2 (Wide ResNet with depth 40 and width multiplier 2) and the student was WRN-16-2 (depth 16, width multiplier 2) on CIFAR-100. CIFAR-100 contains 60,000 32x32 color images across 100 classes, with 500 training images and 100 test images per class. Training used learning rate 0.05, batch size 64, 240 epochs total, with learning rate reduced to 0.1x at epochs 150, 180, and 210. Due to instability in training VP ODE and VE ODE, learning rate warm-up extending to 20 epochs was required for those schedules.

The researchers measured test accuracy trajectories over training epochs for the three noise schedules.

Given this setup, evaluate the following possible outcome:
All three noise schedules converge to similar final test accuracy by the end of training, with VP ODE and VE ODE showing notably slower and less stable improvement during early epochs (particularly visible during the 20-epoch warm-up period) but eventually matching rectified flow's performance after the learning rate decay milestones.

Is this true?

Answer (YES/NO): NO